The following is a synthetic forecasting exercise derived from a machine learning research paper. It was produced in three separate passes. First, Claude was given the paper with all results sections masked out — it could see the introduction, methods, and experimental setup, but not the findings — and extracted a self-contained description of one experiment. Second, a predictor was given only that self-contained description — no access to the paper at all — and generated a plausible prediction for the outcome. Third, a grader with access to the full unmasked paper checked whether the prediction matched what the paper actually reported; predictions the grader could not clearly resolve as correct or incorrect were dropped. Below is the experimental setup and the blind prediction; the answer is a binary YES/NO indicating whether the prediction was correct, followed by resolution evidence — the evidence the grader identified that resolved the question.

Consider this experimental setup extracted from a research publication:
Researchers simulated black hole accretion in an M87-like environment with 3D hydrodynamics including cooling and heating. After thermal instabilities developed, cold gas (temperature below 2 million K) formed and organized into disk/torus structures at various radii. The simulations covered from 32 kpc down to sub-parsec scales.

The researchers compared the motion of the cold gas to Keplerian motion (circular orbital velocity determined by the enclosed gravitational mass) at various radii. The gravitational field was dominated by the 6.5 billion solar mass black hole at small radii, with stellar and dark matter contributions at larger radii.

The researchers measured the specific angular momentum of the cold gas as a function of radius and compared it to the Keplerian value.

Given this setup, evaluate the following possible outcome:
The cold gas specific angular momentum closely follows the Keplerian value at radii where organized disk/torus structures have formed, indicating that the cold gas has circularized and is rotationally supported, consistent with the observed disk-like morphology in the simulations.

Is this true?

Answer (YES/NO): YES